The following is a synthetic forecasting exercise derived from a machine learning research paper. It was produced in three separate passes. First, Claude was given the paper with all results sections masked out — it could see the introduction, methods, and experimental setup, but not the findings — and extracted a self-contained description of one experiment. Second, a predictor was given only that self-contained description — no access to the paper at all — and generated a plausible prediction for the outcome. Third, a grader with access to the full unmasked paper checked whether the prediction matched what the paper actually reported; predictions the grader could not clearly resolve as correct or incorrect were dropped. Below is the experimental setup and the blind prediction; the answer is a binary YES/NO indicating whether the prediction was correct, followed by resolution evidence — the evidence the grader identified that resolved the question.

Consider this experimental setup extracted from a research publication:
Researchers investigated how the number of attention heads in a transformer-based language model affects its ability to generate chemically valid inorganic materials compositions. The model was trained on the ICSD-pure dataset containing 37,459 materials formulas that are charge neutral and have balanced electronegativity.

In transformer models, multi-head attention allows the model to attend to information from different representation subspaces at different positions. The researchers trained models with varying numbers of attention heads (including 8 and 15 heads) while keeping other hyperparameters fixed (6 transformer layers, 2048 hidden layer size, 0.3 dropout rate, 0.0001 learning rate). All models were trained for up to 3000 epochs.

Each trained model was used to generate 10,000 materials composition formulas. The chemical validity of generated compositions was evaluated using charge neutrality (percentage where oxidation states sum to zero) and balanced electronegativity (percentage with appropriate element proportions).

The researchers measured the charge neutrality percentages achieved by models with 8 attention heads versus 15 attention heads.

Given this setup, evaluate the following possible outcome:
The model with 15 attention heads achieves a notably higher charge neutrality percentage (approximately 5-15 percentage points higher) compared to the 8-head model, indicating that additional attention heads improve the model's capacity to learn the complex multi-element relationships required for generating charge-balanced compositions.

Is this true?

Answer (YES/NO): NO